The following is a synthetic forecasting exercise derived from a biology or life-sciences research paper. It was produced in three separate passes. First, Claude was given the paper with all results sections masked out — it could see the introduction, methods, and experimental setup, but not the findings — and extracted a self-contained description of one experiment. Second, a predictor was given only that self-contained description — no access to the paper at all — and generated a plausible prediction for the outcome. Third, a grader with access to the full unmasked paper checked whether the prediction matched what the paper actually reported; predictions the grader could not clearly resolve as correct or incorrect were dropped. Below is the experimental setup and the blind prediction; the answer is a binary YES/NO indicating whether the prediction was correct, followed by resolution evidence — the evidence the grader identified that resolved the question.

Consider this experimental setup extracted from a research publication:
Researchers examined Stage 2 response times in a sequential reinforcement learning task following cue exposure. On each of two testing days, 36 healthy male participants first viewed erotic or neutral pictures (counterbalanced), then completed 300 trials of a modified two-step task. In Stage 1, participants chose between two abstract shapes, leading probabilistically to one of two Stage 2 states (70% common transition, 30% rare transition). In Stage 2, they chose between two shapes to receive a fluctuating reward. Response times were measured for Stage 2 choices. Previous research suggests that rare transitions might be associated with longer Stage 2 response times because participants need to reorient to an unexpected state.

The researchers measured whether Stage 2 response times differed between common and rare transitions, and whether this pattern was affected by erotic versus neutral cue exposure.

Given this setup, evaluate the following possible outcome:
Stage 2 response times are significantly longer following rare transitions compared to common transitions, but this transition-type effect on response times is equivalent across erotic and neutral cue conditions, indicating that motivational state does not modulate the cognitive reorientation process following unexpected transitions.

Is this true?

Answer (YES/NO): YES